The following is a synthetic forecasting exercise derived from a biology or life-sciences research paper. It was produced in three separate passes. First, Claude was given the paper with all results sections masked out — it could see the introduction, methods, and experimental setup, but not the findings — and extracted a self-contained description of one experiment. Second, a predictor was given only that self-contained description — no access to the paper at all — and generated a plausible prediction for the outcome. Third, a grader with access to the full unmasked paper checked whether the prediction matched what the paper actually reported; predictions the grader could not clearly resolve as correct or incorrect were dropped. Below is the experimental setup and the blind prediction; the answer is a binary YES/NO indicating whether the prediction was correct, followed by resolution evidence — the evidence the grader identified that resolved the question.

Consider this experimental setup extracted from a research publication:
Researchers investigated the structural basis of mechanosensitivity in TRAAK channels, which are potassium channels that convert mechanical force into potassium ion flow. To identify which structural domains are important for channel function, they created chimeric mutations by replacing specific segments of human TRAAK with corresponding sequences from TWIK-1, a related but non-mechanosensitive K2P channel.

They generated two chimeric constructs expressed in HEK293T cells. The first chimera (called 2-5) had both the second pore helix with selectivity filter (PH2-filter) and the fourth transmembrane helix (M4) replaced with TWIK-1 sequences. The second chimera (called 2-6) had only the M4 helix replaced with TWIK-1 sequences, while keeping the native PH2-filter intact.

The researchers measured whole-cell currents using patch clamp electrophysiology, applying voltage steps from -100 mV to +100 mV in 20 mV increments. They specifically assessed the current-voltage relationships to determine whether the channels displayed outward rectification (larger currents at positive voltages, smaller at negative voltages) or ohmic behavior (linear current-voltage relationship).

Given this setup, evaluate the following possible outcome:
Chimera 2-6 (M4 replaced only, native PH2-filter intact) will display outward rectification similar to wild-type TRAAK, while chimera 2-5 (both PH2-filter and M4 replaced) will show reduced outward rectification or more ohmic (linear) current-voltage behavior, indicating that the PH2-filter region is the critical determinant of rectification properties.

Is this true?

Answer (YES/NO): YES